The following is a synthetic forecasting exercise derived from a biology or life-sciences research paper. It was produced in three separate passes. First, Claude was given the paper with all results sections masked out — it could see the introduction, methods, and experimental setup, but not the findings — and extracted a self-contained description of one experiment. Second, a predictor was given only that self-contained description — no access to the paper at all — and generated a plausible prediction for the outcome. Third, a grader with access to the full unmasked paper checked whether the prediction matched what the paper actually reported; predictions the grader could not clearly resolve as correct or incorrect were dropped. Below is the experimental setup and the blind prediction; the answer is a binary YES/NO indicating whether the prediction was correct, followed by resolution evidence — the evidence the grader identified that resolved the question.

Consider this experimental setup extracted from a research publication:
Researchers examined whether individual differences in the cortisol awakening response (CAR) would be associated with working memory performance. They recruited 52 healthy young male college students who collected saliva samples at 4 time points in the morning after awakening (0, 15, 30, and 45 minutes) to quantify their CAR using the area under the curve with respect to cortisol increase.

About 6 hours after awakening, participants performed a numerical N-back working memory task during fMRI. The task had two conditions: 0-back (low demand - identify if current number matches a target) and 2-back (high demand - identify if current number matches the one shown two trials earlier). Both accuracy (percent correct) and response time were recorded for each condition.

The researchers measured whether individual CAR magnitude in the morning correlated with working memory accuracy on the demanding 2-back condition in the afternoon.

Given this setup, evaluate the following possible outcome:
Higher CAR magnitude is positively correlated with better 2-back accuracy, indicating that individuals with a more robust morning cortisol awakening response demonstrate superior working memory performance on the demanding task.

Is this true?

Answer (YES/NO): YES